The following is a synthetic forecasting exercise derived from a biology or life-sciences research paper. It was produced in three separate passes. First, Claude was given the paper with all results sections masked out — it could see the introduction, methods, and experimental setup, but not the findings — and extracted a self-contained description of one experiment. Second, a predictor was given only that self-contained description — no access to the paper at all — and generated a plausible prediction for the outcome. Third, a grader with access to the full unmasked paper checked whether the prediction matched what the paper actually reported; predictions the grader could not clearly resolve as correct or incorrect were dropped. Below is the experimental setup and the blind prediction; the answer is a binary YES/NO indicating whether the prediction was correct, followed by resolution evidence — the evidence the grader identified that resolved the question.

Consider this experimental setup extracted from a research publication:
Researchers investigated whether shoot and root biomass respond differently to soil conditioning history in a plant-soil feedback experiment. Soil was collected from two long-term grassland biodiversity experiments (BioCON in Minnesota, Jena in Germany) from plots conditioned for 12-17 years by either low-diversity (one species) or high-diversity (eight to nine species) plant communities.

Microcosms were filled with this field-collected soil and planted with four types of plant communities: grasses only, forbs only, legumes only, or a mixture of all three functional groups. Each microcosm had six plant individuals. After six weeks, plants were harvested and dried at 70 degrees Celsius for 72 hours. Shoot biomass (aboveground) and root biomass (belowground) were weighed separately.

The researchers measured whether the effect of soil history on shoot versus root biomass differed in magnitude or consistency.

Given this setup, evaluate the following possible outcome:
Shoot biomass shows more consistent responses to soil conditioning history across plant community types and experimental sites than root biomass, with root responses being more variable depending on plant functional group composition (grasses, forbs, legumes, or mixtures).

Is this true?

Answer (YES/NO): NO